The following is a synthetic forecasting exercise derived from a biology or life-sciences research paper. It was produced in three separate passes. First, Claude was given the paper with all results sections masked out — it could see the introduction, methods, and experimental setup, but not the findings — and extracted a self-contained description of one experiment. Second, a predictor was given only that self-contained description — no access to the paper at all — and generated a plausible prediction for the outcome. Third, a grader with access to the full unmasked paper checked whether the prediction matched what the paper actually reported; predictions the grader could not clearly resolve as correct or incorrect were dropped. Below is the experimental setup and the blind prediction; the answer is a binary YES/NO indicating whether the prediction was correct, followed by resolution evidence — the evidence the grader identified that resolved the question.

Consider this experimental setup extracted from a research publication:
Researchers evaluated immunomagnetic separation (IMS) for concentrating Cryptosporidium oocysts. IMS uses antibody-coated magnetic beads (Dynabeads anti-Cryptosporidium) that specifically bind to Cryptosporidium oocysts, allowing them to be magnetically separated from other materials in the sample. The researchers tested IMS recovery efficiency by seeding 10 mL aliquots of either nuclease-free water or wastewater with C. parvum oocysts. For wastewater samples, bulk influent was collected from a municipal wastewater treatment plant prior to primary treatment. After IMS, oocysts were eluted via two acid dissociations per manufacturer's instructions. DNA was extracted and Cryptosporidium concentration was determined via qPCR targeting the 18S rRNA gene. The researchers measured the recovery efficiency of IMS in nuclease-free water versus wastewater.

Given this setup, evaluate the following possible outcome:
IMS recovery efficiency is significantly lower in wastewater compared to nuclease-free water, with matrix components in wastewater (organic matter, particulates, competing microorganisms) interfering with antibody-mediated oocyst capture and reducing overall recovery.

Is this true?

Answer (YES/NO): YES